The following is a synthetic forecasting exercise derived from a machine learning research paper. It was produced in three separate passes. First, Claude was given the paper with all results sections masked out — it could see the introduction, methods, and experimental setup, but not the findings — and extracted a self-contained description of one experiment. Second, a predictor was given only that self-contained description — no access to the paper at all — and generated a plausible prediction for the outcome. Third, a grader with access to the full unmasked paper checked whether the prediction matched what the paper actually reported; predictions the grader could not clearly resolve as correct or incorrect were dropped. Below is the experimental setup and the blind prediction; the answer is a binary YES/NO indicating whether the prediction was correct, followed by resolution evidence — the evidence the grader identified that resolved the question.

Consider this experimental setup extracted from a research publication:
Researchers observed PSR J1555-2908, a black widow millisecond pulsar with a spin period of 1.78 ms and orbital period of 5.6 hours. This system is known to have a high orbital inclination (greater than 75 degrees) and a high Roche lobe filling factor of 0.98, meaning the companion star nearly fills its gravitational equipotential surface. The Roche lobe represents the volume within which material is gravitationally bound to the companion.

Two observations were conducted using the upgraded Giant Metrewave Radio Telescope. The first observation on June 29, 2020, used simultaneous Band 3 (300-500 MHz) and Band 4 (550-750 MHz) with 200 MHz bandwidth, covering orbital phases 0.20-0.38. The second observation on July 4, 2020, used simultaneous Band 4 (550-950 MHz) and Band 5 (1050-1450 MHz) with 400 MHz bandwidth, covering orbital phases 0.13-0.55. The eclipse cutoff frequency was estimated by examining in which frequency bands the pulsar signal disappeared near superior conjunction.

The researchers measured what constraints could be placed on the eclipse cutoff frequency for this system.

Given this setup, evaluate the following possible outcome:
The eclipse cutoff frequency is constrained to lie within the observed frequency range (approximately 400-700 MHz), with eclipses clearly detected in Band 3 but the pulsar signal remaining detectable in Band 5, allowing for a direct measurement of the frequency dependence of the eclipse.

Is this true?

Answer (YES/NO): NO